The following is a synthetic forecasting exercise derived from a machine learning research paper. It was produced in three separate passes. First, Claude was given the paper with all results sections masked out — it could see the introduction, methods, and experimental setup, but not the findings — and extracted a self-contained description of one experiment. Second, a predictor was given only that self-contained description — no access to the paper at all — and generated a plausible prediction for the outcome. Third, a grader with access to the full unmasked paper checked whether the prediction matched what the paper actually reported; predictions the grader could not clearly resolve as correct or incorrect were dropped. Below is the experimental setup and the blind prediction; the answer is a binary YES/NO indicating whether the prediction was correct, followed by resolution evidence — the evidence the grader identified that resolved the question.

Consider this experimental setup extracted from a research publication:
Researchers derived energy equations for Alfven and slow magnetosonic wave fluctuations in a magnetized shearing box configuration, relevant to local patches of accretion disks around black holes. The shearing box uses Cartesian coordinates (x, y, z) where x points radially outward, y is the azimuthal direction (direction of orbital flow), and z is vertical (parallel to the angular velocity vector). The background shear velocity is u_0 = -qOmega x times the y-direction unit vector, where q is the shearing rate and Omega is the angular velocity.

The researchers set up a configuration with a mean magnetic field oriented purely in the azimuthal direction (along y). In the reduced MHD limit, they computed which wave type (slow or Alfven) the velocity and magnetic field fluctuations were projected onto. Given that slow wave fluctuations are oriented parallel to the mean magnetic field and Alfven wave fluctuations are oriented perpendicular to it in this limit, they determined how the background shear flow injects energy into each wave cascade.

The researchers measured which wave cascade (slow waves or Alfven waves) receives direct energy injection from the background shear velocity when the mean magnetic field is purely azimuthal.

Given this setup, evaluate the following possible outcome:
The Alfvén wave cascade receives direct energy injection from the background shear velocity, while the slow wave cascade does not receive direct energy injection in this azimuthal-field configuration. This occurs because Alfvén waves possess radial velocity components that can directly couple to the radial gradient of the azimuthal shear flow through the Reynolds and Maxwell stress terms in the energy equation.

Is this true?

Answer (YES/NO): NO